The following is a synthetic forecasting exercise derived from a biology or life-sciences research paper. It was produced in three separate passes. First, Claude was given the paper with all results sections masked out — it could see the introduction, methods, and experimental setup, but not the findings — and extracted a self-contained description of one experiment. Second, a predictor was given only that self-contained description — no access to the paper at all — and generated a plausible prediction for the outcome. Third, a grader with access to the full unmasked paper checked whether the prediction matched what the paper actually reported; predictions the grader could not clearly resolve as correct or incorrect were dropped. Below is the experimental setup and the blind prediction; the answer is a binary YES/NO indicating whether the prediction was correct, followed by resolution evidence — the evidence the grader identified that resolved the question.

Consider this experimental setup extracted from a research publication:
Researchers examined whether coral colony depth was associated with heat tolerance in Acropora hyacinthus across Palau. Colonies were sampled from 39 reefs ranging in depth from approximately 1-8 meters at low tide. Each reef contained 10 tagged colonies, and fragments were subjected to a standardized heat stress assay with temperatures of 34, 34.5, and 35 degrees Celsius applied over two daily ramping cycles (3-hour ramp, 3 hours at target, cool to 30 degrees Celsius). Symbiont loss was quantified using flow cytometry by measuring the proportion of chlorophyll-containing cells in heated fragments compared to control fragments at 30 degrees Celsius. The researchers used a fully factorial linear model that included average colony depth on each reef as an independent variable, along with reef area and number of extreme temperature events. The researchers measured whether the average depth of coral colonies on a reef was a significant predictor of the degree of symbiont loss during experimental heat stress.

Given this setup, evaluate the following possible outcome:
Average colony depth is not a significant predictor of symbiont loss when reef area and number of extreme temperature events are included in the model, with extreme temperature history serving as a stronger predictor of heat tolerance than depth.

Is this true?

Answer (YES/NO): NO